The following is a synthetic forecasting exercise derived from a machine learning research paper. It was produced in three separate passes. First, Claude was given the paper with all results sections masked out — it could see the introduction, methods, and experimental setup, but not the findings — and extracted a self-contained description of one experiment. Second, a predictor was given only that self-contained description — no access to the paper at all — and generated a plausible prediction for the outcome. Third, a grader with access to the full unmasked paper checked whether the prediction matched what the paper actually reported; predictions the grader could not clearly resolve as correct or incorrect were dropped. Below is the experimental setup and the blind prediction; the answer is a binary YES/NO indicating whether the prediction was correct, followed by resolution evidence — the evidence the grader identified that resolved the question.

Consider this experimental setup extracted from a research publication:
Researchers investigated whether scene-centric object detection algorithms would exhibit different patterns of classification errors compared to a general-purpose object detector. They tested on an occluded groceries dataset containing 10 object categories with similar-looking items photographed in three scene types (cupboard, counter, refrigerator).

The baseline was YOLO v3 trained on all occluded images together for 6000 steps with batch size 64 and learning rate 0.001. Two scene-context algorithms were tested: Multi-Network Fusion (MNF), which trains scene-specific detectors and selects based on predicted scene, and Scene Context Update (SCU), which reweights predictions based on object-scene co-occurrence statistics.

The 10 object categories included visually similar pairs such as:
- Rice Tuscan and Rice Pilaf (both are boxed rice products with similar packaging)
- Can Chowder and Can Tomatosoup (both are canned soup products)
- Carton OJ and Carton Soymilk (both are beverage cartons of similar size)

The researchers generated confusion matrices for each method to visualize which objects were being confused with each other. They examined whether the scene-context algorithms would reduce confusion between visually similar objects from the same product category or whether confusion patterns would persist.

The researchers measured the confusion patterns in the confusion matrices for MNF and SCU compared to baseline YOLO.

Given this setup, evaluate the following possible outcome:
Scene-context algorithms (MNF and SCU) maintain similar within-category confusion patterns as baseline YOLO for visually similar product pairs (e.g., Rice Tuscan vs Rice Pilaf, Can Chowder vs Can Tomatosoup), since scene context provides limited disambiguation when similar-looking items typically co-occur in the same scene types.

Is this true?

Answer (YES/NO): NO